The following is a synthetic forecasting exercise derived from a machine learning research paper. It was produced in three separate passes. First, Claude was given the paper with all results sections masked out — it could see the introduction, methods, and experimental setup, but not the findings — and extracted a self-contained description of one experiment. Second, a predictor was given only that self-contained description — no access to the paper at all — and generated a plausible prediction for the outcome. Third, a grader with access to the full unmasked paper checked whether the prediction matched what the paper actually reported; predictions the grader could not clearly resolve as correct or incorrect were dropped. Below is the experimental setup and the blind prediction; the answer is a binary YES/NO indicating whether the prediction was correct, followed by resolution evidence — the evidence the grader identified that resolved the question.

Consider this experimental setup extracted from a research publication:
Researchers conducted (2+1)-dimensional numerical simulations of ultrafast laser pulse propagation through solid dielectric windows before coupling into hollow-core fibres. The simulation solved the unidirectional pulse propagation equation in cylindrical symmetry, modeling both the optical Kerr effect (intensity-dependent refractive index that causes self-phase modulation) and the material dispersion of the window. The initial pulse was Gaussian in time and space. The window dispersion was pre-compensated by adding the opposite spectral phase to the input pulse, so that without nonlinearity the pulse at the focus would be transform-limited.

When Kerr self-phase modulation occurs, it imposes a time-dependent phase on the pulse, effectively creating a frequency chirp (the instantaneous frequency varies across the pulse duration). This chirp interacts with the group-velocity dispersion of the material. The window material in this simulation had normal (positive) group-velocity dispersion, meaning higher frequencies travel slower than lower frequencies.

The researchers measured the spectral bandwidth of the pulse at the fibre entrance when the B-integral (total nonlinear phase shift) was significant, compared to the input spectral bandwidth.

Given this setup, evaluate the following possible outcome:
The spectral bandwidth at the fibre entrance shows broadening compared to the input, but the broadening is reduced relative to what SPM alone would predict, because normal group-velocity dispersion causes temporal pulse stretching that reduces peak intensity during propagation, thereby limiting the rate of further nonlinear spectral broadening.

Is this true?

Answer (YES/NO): NO